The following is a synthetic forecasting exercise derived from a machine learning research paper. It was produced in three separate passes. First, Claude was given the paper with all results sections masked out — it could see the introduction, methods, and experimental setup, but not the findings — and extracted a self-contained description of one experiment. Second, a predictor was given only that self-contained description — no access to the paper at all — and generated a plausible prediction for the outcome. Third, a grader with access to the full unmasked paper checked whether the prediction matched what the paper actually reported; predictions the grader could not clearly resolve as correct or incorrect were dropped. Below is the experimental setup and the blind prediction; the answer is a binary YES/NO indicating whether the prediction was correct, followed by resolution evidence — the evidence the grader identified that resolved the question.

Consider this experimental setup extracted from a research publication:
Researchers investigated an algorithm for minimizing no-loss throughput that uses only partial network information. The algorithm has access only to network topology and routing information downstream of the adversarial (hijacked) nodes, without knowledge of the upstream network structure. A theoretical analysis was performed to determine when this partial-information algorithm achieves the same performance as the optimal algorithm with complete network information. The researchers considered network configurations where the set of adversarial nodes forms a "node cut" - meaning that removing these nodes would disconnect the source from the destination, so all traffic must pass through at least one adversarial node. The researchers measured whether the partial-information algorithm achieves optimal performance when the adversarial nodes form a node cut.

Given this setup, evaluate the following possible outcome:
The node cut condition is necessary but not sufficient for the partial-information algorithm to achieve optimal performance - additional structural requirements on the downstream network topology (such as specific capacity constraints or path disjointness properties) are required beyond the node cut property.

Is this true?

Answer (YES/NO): NO